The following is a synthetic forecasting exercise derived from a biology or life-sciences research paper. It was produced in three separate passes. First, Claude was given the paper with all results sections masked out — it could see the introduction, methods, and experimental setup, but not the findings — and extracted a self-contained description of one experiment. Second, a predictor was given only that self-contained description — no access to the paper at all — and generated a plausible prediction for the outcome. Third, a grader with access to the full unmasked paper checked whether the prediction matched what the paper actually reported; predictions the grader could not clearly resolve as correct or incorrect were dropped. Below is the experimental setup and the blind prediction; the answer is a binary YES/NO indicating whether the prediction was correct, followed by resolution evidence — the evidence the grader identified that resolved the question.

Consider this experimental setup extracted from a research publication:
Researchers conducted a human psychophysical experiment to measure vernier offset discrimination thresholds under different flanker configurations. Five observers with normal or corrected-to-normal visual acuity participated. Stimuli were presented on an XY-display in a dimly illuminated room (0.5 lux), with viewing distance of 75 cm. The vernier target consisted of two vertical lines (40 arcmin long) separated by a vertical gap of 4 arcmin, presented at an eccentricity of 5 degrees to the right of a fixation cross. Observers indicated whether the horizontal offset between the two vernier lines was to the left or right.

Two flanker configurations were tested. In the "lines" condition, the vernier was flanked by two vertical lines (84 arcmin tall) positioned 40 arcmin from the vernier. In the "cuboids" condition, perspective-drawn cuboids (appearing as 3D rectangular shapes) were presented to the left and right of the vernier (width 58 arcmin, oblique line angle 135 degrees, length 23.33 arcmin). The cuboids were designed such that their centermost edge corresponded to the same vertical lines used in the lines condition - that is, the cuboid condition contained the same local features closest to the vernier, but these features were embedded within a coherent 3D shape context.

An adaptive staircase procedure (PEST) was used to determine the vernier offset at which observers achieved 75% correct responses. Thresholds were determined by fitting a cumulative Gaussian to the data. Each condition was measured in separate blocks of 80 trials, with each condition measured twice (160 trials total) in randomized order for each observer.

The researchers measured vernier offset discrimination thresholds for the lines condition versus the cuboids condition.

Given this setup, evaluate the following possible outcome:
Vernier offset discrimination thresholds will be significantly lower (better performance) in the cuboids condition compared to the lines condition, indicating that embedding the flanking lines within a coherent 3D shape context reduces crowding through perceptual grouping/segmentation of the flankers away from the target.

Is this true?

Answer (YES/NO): NO